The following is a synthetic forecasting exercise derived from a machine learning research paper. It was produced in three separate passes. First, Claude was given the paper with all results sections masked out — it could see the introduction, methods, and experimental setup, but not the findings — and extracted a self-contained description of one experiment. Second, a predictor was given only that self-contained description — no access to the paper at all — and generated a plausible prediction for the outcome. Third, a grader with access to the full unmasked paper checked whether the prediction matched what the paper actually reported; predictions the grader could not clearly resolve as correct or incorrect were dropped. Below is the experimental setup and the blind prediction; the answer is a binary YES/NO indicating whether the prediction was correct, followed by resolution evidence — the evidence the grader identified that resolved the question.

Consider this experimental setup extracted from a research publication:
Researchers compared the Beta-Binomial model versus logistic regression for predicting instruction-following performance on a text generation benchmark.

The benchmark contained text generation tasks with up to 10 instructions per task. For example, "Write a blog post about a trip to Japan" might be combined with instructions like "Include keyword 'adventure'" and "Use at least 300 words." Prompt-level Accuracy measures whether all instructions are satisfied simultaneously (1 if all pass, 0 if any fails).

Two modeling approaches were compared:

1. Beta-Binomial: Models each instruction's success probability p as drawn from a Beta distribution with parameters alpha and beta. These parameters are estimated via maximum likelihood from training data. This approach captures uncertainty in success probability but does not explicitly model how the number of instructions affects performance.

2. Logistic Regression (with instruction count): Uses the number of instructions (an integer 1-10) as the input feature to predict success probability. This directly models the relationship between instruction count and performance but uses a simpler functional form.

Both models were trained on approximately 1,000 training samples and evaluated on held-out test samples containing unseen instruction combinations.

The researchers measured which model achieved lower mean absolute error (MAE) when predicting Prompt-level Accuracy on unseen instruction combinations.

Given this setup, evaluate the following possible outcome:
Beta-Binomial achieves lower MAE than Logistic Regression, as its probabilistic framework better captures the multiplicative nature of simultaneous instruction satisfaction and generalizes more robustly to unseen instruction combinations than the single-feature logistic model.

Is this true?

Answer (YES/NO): NO